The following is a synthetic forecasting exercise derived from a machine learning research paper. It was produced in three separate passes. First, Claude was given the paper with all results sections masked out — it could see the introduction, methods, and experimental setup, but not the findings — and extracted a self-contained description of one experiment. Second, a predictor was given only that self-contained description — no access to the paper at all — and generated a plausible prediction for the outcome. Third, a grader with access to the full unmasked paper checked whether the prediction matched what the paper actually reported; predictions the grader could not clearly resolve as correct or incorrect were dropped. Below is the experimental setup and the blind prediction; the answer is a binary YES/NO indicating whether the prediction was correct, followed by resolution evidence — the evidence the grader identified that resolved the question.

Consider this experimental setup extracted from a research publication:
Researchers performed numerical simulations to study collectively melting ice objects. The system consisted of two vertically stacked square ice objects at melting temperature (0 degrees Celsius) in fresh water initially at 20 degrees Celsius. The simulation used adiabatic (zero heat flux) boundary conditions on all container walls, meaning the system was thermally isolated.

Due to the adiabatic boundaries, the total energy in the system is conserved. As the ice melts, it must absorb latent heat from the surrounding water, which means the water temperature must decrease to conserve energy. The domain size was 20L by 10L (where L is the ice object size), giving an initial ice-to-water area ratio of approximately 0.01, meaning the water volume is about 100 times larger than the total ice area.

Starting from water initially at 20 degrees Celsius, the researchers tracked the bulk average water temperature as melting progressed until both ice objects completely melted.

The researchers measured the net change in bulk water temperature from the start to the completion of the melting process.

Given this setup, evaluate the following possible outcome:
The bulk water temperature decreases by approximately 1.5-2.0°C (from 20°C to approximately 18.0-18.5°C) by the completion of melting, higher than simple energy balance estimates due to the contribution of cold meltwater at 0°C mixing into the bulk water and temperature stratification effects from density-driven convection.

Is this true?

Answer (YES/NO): NO